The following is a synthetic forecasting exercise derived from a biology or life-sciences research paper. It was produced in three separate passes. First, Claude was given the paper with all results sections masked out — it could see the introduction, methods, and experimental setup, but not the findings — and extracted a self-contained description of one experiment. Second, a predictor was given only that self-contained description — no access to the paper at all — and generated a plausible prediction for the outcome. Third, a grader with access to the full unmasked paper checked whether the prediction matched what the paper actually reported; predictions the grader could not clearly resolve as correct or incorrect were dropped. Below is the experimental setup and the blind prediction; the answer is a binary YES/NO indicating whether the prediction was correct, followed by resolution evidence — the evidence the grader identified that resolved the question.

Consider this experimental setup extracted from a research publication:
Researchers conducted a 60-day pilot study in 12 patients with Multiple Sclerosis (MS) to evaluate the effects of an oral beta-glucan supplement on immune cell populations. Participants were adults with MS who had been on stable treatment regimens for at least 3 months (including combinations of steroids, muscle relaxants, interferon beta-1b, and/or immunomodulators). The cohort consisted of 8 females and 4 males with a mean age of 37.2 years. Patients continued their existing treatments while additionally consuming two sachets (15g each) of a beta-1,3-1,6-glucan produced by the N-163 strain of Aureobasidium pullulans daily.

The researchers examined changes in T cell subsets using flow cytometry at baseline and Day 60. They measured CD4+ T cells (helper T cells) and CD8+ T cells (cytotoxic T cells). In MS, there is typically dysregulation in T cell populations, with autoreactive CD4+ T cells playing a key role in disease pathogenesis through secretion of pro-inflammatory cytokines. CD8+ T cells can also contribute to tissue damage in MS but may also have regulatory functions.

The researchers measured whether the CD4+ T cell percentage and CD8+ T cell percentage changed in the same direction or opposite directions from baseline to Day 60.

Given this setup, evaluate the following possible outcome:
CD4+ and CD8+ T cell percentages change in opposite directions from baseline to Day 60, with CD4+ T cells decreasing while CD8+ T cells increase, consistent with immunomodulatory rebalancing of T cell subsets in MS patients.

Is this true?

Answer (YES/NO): YES